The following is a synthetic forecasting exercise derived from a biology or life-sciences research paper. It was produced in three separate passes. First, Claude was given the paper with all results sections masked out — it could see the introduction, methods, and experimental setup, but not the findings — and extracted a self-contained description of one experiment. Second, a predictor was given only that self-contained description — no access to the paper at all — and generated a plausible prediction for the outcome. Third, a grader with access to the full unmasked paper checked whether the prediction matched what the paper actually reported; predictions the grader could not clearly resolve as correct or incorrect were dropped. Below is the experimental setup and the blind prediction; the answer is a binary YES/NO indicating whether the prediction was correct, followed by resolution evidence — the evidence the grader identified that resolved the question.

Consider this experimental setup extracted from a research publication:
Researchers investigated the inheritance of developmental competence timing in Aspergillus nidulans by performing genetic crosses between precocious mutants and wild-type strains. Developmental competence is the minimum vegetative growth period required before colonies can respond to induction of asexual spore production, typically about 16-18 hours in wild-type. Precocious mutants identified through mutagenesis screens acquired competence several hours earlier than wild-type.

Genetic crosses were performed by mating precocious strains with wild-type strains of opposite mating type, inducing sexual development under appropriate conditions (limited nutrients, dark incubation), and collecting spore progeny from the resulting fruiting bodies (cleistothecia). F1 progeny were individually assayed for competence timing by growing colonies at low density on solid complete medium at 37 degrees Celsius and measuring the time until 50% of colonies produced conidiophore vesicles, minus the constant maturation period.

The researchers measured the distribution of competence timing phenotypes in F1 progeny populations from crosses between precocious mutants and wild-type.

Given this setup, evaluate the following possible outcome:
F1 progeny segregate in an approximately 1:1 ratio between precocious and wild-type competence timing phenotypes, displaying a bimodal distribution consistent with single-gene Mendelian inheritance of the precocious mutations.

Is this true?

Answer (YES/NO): NO